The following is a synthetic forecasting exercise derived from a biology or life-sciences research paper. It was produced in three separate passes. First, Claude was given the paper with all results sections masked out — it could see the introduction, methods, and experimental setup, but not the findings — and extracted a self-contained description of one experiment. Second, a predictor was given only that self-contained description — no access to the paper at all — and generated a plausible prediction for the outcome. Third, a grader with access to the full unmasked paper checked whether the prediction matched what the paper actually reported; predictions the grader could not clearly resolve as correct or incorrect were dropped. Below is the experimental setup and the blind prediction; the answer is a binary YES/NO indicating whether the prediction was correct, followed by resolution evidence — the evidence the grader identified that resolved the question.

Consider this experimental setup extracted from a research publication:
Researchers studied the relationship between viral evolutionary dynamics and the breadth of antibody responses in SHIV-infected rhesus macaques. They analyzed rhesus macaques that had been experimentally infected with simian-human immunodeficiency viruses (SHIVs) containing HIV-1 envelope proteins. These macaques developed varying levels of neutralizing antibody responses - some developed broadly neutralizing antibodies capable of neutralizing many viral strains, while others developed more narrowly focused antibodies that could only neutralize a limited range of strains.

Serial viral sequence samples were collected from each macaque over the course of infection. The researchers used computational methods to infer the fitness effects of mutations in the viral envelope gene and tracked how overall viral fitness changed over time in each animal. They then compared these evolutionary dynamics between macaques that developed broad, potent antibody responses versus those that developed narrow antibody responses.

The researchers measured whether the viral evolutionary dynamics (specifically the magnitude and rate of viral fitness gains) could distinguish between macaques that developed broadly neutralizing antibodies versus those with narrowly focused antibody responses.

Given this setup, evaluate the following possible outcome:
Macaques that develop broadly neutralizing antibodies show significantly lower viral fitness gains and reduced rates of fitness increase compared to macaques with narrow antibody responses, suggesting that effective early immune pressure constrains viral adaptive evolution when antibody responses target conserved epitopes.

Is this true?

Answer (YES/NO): NO